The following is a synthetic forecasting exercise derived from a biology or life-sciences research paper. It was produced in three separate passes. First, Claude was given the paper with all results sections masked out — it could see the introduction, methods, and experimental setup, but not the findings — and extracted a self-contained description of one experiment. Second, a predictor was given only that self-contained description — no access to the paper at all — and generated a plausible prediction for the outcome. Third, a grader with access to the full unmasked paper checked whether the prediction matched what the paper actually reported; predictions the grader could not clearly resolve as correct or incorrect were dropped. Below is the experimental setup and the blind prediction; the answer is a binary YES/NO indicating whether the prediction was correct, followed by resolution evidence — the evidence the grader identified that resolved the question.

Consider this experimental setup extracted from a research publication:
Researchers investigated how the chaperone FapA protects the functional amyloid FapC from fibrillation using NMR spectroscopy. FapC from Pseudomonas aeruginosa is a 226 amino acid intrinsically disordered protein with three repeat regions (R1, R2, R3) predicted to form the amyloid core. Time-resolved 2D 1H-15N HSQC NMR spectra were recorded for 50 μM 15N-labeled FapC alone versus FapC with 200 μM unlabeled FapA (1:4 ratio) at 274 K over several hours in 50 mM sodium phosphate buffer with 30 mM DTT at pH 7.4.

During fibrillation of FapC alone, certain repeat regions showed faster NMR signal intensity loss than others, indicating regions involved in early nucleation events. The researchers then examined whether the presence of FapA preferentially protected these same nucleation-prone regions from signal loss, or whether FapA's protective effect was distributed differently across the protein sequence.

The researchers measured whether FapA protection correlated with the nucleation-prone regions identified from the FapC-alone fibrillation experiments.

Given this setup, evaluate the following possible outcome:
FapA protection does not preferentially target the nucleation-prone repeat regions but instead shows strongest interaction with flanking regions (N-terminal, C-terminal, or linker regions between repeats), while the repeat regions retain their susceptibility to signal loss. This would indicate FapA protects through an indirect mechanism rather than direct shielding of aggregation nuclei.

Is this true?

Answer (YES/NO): NO